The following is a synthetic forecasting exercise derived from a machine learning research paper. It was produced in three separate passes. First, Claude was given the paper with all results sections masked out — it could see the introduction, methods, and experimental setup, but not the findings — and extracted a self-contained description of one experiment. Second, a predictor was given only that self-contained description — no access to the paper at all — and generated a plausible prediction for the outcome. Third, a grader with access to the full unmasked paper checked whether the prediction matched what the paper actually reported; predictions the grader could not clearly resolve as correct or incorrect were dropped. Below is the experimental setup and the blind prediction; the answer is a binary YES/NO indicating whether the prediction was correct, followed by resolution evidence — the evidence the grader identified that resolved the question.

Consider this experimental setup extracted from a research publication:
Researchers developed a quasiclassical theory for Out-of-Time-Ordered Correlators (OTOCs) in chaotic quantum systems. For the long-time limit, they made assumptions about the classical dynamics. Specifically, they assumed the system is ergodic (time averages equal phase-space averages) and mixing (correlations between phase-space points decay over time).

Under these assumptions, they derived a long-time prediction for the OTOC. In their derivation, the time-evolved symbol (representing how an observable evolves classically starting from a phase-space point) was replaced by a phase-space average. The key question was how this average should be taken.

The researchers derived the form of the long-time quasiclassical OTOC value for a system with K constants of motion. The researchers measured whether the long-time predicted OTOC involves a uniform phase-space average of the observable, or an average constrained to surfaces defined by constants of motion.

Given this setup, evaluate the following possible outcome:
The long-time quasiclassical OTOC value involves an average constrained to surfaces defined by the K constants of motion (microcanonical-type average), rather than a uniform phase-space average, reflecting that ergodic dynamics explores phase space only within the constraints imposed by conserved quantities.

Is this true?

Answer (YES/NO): YES